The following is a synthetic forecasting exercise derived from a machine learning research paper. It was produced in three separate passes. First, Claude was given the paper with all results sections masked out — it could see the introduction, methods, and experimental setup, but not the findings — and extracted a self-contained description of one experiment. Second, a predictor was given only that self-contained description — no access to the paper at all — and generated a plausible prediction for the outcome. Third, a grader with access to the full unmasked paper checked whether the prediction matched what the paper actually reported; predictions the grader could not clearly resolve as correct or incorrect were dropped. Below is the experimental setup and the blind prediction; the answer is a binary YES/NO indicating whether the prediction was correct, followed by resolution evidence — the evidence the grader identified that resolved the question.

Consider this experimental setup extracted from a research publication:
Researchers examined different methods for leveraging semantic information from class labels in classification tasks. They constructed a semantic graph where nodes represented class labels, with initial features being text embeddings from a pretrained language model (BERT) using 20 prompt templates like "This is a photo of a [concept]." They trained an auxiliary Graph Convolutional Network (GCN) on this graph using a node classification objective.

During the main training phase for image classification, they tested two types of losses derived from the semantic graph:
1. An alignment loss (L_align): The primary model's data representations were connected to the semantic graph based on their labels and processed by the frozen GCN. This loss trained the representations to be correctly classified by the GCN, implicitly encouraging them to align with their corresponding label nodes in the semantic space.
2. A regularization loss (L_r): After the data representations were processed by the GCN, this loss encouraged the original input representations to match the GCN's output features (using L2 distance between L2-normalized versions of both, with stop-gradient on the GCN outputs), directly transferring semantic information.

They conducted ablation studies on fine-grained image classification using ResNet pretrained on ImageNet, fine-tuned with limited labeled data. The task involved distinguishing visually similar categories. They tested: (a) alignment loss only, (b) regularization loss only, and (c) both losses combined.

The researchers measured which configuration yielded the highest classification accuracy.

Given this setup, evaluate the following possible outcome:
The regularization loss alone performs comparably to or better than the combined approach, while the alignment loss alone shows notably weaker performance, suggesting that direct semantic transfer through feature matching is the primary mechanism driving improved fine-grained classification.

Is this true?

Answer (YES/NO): NO